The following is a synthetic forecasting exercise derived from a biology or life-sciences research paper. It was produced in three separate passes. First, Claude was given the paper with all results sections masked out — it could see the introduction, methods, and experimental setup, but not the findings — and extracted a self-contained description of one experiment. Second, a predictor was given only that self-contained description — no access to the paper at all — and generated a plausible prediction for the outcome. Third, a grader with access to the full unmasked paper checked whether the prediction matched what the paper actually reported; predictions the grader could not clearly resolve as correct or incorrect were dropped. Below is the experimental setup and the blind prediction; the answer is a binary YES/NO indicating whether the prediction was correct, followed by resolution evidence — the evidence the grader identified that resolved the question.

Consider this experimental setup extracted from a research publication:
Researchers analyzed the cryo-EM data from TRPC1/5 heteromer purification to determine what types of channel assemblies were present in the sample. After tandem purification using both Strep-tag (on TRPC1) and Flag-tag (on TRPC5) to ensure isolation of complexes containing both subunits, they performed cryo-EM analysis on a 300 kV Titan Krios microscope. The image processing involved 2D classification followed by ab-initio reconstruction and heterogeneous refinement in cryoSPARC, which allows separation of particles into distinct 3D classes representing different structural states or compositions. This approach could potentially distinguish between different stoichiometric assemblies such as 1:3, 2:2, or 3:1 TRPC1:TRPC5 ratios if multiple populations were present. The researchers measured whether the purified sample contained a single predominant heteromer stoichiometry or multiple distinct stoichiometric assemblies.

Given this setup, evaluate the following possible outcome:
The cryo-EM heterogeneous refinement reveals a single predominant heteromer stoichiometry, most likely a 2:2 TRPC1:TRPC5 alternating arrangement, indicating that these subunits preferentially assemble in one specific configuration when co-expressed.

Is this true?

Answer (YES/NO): NO